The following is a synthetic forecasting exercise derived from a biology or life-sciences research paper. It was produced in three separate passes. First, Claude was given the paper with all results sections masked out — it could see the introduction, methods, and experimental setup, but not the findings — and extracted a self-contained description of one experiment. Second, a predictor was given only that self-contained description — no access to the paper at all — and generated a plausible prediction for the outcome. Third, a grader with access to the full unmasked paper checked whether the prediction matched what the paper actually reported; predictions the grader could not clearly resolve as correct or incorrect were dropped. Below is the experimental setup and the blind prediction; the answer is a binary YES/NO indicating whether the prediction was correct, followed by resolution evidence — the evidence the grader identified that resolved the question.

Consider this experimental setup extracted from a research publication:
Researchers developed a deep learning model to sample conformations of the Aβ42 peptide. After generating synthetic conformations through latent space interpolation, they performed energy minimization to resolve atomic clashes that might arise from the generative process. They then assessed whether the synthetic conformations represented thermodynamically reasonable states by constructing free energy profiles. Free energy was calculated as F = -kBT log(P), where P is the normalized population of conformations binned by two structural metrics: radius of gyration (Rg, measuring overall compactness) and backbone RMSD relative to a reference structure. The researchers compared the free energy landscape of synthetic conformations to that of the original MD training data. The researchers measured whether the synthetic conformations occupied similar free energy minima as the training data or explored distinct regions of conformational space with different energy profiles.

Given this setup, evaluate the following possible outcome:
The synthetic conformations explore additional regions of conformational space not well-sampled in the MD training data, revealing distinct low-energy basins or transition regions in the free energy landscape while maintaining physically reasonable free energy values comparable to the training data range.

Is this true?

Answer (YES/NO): YES